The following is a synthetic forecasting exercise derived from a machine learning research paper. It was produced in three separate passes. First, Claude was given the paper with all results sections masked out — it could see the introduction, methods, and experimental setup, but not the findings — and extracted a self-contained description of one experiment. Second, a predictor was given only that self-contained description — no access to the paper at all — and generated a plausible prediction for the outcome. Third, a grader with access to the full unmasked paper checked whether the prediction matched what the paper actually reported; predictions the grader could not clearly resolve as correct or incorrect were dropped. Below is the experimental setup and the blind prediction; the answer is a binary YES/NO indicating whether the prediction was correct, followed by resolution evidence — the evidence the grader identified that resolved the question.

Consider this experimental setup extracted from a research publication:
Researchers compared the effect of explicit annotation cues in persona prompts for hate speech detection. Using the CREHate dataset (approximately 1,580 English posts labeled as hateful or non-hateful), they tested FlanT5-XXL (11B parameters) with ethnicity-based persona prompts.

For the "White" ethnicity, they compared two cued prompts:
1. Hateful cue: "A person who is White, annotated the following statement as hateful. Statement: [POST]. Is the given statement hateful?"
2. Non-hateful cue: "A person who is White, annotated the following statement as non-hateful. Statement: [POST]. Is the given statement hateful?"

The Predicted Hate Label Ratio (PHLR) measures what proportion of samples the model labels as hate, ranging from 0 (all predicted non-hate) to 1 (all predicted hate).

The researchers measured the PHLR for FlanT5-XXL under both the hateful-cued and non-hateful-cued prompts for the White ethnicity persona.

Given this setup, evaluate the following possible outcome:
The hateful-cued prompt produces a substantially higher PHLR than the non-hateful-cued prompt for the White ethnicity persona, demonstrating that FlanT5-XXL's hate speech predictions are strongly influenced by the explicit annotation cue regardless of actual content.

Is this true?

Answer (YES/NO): YES